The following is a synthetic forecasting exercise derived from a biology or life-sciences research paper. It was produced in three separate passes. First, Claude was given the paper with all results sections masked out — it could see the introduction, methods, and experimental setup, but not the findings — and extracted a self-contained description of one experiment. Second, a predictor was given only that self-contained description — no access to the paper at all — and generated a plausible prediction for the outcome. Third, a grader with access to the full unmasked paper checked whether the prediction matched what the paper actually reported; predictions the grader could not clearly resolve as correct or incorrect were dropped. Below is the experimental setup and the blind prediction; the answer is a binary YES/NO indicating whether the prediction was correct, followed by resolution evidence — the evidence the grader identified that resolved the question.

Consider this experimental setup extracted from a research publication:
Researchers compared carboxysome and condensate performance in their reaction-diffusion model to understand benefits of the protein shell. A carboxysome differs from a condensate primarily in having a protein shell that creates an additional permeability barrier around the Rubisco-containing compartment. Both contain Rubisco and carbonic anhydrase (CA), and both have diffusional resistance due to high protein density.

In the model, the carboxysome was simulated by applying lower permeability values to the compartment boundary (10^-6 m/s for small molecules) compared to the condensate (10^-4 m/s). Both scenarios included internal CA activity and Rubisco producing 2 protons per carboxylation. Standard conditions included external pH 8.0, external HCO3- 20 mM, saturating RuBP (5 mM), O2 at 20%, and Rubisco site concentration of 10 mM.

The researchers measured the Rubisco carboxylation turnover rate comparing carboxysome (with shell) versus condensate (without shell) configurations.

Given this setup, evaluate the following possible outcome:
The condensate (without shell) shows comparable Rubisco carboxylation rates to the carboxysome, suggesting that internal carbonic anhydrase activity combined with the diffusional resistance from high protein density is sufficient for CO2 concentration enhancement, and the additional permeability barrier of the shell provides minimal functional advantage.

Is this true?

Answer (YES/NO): NO